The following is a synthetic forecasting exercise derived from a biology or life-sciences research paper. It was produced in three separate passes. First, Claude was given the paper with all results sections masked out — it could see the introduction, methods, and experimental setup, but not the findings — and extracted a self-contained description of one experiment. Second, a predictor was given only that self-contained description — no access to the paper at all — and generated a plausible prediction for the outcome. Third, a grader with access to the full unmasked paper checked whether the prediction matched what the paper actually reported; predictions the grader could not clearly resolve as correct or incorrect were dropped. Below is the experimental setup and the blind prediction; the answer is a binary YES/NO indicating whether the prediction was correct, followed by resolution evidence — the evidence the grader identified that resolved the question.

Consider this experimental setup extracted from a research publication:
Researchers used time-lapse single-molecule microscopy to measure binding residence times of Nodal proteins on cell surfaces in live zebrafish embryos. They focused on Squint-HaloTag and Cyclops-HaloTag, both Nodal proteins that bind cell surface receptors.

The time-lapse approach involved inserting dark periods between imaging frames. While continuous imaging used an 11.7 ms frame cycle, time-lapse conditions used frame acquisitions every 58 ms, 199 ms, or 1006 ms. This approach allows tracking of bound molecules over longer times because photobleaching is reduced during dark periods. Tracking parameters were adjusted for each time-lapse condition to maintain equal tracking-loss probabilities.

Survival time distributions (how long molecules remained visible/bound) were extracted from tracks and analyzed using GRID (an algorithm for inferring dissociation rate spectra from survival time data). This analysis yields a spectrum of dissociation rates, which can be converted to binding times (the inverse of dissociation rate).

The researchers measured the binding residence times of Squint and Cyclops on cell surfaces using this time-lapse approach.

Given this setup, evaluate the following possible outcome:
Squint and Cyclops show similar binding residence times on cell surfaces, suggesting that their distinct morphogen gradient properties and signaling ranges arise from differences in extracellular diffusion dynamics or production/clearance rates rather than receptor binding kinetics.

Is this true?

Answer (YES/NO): NO